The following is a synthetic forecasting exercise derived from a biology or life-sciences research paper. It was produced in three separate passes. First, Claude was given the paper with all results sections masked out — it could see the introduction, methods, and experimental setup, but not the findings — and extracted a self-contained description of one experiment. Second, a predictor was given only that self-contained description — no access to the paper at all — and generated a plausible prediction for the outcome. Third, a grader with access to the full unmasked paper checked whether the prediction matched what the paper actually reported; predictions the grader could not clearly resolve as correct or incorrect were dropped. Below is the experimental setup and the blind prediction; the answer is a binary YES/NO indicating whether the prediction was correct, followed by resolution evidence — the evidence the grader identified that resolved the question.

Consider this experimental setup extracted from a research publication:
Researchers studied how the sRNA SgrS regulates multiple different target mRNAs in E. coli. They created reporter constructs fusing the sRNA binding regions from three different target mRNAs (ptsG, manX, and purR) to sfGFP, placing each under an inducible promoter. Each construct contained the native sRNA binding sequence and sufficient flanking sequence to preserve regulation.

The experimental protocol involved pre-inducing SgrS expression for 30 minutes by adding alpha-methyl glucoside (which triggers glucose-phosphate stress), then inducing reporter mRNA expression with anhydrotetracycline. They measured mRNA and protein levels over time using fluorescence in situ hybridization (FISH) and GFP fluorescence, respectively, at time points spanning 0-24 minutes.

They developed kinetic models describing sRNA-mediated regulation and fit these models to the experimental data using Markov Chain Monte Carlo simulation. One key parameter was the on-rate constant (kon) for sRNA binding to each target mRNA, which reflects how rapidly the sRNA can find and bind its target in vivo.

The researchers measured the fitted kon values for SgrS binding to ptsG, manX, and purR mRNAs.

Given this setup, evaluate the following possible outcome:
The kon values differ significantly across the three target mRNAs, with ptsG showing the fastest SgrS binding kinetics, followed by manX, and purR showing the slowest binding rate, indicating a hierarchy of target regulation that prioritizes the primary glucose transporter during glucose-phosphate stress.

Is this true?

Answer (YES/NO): YES